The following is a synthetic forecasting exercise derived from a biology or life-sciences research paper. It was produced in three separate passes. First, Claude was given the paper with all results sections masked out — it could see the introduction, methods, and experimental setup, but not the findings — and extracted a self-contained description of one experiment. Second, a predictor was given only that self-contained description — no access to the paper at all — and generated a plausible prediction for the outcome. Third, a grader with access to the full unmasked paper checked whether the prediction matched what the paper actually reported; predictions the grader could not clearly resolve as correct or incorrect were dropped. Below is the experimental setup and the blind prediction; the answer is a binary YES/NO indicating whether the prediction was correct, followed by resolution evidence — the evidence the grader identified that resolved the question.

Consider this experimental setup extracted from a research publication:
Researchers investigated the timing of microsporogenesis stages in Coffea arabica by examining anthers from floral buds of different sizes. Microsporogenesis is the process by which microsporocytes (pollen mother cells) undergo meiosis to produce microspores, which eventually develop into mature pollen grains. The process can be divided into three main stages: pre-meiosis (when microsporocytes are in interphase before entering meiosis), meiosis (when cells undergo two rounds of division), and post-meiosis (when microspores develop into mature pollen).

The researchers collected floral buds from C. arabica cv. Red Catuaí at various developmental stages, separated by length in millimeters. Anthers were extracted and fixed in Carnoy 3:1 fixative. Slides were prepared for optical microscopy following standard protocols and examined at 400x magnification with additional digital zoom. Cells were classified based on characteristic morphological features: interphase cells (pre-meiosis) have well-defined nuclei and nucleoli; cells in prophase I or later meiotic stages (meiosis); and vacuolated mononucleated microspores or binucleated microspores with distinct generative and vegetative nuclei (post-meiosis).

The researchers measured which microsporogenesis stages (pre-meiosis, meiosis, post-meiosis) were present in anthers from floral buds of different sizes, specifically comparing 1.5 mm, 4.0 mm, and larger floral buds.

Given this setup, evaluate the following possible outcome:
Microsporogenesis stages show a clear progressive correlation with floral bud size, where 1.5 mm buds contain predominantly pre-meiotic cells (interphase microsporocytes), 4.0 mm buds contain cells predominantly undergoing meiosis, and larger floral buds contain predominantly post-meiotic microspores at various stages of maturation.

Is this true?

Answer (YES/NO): YES